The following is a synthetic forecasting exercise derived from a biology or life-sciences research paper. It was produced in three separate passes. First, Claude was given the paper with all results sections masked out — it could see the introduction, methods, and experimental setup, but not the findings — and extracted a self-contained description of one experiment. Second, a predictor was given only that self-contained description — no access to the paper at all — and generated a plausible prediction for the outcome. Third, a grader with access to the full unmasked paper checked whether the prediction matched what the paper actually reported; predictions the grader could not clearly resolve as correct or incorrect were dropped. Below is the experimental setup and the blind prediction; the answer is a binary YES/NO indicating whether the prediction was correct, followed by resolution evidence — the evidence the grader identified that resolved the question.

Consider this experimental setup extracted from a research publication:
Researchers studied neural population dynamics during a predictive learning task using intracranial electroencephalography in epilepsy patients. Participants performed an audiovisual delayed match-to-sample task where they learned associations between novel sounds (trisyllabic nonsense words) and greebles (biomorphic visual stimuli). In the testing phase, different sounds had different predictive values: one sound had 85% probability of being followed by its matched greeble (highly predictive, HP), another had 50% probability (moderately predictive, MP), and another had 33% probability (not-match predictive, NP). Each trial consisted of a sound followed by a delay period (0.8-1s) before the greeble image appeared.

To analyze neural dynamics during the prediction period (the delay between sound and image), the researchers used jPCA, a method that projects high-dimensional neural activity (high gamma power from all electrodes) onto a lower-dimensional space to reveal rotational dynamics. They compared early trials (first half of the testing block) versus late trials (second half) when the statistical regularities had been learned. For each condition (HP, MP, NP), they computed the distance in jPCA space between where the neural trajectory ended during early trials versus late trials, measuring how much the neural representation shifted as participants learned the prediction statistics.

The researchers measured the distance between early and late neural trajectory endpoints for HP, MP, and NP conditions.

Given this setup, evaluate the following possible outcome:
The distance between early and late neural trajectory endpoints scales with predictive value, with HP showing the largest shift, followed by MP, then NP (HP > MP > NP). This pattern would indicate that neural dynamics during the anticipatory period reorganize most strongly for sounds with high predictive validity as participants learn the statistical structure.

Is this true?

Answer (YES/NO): YES